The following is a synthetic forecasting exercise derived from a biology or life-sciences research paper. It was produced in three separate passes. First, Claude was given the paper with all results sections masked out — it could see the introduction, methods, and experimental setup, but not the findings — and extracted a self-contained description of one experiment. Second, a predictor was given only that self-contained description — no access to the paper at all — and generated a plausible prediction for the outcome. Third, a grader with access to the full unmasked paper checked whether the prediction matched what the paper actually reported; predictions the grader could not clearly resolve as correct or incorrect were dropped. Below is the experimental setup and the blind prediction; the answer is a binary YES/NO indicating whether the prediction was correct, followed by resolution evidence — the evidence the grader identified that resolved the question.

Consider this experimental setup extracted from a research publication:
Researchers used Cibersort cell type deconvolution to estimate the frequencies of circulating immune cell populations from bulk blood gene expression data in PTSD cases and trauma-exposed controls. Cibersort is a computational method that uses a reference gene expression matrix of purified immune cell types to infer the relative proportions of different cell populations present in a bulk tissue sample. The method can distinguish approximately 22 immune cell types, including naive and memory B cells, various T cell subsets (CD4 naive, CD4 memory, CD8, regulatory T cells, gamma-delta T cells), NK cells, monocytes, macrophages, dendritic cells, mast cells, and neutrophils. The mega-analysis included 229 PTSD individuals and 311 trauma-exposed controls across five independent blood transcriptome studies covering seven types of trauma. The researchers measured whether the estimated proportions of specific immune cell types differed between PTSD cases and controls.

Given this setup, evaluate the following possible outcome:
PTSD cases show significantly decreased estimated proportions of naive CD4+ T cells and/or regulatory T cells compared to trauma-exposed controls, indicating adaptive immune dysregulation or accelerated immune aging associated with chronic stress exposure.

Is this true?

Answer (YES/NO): NO